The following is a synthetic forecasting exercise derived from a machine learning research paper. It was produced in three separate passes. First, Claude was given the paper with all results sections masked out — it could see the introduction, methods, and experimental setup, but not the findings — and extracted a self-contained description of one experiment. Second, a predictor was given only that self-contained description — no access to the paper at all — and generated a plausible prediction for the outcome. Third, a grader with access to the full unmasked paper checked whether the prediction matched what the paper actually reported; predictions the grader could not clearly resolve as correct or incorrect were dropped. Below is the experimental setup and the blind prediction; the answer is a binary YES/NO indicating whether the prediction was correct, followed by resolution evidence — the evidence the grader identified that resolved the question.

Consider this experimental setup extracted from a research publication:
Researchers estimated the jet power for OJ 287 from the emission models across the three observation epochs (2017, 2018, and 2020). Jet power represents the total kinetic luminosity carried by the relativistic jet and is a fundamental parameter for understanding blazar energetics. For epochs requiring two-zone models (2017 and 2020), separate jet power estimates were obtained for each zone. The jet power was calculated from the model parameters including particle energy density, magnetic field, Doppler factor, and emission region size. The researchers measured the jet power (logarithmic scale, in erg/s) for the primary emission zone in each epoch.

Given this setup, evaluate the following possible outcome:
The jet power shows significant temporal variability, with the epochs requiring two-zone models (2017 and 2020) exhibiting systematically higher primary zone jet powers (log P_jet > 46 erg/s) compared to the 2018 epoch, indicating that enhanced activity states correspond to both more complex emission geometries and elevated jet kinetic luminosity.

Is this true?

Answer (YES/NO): NO